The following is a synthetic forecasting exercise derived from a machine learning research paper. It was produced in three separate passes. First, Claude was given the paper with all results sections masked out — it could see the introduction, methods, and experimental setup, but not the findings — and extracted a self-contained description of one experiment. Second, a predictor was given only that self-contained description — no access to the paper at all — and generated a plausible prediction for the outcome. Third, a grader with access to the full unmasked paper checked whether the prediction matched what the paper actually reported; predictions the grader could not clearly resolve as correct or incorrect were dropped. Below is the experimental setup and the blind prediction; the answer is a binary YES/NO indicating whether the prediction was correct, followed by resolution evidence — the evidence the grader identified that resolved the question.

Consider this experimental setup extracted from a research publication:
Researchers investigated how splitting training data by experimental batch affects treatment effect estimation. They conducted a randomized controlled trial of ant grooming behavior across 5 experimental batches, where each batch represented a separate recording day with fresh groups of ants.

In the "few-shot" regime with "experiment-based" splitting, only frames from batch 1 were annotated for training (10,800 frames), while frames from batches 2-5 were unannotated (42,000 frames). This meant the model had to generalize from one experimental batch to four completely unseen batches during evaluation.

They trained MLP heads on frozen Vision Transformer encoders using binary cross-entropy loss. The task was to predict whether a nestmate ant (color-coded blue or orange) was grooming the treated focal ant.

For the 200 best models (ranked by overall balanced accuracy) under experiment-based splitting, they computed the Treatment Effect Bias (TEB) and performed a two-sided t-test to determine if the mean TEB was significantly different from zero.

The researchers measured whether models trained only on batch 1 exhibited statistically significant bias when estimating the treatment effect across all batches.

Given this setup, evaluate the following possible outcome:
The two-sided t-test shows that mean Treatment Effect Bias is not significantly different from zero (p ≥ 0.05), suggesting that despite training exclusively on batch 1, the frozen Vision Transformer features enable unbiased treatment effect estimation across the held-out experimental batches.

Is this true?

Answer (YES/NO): NO